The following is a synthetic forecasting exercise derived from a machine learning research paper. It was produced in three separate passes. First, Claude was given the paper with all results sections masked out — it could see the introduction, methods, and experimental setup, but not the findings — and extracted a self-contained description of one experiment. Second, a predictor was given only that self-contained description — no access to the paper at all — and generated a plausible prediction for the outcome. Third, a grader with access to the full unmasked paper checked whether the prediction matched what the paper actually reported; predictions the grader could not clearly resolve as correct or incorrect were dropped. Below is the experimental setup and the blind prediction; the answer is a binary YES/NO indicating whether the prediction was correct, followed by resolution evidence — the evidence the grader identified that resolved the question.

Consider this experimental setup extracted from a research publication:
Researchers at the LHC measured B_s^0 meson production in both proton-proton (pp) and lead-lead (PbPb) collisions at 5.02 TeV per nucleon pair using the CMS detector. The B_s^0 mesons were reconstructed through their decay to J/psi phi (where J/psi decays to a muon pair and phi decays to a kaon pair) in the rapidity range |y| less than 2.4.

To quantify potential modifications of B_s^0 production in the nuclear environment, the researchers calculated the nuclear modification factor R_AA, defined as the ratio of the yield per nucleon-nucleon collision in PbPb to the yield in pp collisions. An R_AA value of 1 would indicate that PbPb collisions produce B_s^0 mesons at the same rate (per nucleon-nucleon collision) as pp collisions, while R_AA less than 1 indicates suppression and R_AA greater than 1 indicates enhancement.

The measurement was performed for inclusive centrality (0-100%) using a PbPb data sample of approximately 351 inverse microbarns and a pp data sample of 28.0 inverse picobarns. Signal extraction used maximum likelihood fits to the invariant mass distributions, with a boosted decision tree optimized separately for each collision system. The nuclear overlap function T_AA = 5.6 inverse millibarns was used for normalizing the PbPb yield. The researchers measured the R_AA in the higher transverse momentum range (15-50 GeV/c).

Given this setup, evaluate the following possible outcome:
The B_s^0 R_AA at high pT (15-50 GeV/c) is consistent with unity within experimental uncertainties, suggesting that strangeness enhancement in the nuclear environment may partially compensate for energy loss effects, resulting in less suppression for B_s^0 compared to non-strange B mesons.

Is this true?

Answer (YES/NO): YES